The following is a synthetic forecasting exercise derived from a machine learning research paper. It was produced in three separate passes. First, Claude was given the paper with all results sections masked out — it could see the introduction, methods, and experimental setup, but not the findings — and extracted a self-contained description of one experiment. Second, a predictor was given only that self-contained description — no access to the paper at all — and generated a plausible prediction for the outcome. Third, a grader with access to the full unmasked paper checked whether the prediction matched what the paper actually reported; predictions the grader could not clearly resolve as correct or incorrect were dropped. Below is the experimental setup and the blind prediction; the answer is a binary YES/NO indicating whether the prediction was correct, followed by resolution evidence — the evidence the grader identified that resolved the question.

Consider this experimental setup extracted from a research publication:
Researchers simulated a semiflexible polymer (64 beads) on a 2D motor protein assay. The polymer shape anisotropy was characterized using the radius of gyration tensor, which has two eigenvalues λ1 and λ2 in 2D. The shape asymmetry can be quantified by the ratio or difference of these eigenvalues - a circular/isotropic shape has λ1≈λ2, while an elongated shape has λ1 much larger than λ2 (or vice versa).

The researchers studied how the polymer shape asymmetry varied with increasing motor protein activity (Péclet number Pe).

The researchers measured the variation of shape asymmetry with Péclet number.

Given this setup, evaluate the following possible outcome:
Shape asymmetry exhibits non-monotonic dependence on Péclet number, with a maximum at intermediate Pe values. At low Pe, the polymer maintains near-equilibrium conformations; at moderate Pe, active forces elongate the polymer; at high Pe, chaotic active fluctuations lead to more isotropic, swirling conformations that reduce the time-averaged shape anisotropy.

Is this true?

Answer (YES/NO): NO